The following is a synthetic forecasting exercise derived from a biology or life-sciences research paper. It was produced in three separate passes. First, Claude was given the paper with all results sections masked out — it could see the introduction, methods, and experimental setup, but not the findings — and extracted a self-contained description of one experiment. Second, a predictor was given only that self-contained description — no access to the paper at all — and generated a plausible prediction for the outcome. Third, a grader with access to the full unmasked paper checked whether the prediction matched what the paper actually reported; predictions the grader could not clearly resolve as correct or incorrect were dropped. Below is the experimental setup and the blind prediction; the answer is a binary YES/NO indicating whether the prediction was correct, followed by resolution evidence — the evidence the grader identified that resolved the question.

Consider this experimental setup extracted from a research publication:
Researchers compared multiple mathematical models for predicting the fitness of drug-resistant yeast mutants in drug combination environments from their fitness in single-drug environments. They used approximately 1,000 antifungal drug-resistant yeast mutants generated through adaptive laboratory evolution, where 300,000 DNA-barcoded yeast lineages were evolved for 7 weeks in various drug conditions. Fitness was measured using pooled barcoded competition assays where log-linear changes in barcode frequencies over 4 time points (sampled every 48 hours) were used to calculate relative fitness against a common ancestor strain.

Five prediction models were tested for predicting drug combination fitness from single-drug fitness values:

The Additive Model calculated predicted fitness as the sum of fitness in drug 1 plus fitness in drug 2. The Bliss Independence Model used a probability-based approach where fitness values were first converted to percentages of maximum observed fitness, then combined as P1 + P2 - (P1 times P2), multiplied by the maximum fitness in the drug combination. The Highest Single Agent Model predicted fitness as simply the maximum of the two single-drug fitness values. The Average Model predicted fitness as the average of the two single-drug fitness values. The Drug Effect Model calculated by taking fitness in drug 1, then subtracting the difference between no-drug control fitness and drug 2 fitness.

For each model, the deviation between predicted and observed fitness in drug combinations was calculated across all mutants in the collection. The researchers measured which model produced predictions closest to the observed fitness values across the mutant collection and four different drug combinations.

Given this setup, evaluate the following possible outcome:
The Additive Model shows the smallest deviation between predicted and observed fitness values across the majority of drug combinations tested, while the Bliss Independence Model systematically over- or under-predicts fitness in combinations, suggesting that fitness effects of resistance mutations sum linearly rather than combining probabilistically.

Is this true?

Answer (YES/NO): NO